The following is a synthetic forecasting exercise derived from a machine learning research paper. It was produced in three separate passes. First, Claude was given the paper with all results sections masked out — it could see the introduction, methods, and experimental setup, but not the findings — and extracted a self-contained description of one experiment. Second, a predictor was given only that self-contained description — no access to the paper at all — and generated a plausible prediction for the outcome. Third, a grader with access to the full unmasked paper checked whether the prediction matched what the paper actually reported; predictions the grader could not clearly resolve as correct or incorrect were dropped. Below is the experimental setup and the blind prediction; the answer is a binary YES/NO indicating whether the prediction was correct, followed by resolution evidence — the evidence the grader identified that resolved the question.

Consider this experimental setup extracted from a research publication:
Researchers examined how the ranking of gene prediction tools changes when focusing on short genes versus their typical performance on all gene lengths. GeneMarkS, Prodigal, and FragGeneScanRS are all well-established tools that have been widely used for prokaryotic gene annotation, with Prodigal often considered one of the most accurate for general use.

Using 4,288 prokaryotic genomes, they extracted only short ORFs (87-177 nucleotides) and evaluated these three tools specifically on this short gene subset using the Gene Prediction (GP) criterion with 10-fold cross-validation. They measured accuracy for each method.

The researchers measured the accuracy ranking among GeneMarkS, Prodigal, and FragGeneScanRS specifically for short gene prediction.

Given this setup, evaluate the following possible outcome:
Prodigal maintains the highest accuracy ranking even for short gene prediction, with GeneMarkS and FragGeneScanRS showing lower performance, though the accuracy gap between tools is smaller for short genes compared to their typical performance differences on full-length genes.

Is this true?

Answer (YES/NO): NO